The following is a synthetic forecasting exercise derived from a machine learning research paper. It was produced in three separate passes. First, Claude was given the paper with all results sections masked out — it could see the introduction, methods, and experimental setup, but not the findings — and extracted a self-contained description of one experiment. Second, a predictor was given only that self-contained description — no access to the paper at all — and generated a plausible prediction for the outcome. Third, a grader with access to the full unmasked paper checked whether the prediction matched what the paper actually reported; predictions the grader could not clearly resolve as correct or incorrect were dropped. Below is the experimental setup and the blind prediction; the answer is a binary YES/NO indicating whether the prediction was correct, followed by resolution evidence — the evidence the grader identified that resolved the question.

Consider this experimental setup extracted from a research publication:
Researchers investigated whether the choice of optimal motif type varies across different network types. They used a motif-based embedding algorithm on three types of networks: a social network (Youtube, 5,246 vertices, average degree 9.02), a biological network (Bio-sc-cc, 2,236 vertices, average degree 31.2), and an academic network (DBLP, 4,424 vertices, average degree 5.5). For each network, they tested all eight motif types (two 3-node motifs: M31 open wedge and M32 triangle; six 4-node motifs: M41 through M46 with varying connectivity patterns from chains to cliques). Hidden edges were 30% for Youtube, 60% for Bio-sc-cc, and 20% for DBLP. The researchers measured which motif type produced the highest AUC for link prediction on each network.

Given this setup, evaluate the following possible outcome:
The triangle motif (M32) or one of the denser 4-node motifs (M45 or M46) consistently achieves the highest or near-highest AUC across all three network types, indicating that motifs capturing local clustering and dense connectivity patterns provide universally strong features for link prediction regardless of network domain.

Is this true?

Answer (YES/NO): NO